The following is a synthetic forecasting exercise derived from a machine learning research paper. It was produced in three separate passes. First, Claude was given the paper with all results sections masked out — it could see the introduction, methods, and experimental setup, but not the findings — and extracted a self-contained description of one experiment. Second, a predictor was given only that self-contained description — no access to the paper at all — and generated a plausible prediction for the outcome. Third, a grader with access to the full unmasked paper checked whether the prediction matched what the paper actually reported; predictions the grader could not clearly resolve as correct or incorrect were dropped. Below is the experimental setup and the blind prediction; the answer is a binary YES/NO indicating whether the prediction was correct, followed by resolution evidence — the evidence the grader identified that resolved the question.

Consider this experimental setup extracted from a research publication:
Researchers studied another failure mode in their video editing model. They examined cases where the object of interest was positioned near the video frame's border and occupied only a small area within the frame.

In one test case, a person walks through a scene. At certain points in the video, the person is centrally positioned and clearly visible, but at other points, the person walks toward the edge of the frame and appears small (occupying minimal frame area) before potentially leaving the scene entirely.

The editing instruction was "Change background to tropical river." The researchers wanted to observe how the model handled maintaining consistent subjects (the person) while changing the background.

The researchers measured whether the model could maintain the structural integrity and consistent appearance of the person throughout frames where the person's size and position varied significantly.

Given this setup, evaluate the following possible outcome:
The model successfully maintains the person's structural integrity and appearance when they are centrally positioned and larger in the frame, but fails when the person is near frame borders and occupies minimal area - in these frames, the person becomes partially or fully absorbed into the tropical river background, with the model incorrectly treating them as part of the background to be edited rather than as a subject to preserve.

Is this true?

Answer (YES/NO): NO